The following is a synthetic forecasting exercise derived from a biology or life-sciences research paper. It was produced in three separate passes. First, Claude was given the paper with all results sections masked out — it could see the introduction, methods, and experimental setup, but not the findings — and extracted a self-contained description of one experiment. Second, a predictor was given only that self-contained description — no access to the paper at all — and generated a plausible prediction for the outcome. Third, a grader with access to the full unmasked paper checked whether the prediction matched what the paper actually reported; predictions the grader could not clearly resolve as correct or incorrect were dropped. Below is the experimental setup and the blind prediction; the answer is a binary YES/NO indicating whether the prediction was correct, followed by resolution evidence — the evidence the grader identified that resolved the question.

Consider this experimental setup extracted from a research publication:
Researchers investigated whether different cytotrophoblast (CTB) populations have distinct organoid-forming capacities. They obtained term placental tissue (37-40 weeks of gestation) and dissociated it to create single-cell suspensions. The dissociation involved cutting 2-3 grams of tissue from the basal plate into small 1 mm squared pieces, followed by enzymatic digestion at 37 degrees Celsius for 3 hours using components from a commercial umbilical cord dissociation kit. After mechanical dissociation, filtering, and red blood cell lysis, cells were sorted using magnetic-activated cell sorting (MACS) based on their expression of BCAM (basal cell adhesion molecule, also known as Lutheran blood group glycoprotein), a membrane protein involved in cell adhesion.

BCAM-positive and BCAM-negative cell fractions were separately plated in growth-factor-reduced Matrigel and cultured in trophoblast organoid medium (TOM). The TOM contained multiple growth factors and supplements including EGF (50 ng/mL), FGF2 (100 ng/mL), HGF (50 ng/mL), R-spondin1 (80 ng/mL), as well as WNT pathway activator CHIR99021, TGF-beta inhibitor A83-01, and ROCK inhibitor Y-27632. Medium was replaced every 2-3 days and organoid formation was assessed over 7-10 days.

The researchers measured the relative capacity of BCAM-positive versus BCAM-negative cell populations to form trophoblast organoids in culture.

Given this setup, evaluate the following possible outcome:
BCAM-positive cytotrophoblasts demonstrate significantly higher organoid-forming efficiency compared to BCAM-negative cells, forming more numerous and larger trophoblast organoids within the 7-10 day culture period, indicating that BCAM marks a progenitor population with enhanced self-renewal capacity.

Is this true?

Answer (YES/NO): YES